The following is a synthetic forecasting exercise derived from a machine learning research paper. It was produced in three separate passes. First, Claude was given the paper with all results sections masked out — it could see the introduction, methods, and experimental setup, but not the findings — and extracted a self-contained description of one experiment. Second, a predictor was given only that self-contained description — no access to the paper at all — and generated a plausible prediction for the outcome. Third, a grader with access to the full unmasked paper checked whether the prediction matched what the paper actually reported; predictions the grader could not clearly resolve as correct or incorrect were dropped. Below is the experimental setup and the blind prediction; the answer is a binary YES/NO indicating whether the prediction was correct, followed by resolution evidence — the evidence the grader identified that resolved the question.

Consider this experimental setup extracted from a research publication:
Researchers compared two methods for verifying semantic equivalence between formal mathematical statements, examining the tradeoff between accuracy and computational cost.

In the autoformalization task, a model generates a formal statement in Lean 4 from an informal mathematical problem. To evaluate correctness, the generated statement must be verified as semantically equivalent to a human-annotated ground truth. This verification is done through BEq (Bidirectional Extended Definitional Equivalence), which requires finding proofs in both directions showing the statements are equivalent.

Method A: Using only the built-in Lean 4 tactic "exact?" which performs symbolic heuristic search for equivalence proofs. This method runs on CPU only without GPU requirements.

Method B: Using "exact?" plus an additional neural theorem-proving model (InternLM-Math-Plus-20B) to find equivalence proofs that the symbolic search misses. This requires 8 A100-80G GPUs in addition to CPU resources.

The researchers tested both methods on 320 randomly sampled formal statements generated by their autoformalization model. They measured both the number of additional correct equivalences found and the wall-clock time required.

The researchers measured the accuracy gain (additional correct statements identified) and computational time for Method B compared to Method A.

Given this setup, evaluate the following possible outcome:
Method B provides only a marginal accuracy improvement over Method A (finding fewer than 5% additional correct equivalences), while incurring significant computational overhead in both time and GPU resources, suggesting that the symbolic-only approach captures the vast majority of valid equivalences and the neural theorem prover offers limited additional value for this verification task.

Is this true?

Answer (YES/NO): YES